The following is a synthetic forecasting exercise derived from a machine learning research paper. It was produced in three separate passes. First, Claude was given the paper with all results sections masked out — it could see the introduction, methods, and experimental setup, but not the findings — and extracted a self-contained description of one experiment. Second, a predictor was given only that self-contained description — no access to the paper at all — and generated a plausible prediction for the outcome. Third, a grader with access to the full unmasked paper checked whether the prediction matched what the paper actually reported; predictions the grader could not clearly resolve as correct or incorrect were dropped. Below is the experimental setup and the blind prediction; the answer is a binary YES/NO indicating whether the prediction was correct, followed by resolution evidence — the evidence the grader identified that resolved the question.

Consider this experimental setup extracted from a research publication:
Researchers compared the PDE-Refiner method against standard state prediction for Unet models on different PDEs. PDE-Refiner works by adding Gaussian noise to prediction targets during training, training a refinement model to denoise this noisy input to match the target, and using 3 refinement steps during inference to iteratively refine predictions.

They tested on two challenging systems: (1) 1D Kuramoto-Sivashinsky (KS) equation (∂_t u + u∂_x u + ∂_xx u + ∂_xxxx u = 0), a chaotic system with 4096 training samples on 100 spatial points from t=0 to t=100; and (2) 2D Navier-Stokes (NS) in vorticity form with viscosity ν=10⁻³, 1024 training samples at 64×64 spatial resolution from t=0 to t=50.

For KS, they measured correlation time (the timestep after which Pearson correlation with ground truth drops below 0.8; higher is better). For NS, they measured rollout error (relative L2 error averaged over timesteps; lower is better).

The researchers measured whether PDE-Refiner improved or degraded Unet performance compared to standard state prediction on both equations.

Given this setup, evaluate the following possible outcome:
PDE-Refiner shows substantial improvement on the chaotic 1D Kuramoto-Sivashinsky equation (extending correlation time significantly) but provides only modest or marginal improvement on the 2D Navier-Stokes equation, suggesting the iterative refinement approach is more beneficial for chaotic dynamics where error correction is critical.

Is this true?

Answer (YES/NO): NO